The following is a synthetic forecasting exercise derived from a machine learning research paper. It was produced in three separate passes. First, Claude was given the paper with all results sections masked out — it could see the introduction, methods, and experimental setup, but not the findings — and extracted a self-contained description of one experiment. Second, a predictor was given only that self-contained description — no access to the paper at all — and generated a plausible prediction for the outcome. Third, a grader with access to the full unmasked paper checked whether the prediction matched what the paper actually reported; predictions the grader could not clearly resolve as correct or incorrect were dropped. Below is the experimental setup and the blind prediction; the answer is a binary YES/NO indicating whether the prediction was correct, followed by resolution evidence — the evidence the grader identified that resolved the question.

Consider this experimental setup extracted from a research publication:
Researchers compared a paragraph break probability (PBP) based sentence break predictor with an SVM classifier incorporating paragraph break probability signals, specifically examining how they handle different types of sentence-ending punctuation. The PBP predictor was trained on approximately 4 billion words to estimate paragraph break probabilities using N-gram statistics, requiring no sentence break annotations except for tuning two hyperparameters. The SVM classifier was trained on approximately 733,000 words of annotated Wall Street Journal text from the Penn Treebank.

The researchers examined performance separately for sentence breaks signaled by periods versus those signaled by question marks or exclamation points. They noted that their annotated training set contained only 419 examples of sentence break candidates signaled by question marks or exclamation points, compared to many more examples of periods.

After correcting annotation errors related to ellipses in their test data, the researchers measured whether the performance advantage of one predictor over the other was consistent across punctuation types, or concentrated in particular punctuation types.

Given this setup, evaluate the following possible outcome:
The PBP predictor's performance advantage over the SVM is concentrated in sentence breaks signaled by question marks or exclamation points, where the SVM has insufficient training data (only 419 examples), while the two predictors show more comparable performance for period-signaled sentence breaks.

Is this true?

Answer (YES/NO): YES